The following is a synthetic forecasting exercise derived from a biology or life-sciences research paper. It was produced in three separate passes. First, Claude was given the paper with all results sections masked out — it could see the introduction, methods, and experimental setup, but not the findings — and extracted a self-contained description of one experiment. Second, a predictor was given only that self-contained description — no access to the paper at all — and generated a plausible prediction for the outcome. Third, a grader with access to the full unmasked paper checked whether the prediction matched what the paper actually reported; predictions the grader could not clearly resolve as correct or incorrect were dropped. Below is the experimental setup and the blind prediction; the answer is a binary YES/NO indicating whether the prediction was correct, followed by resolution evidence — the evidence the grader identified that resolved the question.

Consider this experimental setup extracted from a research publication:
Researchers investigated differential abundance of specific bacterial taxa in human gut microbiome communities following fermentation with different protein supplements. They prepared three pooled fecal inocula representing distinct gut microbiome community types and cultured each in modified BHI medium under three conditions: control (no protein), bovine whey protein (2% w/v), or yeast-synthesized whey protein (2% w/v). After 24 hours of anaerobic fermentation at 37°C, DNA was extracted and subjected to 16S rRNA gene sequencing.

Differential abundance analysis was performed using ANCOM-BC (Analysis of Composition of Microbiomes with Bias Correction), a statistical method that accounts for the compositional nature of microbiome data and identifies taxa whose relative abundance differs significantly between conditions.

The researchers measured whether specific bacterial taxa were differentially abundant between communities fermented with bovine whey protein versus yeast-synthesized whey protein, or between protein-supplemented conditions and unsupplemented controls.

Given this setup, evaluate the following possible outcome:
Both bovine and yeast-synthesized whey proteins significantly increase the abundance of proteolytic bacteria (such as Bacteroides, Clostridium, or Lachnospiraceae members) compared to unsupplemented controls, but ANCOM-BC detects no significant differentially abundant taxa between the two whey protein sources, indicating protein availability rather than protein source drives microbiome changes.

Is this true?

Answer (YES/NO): NO